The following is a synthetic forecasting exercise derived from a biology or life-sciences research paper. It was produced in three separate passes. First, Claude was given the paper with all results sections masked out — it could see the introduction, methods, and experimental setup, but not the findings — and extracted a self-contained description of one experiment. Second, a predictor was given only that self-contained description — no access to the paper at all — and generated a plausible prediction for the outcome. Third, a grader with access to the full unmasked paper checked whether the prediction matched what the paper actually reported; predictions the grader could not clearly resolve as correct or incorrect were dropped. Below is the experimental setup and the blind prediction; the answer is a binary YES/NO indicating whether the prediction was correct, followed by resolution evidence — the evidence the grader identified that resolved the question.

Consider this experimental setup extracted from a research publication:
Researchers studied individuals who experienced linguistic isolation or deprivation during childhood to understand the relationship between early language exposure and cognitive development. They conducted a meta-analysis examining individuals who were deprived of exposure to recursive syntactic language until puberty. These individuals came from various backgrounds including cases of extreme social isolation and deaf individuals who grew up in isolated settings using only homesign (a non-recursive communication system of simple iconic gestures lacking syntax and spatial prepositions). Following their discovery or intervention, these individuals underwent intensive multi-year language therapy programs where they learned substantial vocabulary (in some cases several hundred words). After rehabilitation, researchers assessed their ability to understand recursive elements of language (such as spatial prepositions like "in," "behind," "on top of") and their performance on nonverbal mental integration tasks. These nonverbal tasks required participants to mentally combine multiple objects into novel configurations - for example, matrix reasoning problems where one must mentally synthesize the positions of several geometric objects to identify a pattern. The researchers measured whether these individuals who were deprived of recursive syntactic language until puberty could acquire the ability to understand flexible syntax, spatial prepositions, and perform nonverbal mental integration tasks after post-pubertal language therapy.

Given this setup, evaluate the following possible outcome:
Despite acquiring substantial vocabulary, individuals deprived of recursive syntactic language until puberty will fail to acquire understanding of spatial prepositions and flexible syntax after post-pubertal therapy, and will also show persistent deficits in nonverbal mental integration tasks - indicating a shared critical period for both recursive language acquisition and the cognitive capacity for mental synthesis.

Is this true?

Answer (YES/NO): YES